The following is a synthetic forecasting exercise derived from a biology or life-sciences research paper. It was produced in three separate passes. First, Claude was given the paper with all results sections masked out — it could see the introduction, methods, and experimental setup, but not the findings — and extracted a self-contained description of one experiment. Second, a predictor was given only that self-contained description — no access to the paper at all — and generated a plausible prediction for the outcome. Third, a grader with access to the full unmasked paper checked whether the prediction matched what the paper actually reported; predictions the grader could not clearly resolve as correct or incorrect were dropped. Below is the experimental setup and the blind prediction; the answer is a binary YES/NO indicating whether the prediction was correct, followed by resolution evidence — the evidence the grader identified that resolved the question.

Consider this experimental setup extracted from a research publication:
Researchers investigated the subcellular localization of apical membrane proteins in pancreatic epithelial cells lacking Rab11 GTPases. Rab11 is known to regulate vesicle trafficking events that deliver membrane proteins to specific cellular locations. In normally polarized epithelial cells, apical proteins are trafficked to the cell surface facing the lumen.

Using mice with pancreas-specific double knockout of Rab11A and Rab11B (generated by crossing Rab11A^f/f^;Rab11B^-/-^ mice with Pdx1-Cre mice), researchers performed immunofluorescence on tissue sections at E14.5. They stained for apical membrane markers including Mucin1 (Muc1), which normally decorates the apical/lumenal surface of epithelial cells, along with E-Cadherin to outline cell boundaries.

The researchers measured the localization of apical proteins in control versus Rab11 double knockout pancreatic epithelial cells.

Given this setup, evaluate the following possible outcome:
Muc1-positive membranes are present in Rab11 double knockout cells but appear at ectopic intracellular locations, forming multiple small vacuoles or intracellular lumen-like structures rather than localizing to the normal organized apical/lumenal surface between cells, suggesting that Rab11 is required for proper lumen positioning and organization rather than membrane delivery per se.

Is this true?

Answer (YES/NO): NO